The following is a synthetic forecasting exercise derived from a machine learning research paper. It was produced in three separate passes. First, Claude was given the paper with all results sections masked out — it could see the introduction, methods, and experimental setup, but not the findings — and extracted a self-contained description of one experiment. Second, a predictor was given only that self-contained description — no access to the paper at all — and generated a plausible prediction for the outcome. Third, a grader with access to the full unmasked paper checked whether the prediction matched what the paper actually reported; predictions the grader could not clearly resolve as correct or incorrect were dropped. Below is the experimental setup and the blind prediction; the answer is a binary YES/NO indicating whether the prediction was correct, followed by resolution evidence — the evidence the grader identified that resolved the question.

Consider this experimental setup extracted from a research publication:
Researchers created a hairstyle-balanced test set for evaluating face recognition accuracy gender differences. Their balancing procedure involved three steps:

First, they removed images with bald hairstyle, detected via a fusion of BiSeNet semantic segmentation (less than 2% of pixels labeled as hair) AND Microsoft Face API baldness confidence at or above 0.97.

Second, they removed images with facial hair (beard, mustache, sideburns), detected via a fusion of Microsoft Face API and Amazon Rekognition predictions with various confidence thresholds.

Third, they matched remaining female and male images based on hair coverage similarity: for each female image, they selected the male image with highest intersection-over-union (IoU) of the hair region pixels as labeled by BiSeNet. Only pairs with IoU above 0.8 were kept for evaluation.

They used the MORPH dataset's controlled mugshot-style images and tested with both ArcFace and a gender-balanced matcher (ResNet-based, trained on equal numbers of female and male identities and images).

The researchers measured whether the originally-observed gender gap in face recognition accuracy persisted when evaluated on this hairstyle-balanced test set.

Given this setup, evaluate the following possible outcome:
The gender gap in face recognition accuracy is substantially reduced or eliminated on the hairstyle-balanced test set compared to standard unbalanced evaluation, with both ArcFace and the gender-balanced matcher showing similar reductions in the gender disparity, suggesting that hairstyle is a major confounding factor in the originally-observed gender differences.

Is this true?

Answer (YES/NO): YES